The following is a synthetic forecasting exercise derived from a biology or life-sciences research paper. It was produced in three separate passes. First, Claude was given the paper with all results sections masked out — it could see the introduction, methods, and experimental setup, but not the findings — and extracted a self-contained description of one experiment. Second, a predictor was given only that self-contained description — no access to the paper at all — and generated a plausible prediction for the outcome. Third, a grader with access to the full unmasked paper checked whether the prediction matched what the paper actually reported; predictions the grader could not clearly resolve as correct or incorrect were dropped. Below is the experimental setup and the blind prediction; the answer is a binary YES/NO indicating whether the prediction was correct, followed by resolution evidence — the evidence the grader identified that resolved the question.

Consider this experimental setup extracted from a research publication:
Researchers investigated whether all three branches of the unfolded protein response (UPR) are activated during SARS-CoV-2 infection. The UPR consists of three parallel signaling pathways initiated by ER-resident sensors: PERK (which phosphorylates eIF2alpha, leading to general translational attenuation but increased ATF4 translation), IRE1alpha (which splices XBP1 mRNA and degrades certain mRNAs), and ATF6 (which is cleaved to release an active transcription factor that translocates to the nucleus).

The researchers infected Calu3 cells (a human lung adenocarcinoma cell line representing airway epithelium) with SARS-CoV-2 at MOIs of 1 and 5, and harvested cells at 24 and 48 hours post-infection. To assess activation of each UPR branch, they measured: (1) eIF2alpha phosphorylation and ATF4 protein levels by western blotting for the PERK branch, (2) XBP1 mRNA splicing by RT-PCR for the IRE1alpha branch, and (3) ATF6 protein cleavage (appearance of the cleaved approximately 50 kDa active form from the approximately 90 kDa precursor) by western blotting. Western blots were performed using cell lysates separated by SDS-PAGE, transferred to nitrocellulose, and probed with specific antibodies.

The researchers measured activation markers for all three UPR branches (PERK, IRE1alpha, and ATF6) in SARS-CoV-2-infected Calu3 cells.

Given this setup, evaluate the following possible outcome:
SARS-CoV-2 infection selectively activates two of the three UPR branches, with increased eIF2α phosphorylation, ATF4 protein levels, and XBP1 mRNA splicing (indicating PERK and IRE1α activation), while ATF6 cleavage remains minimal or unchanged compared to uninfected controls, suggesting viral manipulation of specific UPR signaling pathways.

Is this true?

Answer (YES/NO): NO